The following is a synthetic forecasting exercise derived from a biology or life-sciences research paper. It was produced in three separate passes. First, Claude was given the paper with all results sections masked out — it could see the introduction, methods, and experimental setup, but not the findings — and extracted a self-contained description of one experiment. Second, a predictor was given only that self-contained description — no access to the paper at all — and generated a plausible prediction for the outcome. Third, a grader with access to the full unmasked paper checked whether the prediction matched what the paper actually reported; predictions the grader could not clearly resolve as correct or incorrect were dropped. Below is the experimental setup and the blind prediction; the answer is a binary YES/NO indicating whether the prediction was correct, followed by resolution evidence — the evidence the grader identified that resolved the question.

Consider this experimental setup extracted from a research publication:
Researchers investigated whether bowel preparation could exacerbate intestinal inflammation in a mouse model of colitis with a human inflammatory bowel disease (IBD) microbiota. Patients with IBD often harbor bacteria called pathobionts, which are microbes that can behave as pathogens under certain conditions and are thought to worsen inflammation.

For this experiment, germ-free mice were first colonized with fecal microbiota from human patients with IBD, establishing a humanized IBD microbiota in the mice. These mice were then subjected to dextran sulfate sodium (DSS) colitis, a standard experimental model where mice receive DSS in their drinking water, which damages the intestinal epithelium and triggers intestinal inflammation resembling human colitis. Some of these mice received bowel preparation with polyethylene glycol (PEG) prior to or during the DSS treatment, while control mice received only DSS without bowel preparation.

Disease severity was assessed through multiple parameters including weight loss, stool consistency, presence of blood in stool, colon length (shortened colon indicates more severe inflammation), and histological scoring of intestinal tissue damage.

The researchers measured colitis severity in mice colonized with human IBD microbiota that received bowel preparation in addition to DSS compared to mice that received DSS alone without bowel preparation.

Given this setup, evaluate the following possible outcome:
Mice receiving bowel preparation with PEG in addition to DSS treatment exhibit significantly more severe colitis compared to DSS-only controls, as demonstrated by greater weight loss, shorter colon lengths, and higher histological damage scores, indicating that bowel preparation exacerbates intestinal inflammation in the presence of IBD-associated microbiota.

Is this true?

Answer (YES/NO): NO